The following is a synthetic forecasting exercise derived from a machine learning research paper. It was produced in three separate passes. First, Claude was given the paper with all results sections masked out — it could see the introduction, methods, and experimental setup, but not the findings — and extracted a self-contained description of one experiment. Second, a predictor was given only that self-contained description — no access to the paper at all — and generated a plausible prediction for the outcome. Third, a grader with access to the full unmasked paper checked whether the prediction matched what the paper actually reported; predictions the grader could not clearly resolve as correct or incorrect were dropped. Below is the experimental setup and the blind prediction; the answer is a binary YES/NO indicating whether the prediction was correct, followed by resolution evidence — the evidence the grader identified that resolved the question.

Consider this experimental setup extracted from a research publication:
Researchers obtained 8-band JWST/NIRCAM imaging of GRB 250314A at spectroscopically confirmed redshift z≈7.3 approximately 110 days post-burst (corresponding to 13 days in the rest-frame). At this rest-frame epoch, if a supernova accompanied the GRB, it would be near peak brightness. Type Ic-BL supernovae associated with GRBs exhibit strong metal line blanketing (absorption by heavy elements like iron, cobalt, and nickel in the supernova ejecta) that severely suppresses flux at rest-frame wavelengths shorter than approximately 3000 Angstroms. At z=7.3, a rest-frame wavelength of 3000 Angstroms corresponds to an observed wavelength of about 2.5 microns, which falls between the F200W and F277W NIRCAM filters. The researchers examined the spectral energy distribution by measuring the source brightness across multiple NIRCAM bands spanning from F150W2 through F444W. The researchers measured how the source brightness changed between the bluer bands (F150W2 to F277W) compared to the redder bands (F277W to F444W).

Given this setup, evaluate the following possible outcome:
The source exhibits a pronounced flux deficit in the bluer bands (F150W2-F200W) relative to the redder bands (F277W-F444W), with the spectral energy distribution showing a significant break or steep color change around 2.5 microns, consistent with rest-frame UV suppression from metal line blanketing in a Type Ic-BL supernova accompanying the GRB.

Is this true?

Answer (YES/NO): NO